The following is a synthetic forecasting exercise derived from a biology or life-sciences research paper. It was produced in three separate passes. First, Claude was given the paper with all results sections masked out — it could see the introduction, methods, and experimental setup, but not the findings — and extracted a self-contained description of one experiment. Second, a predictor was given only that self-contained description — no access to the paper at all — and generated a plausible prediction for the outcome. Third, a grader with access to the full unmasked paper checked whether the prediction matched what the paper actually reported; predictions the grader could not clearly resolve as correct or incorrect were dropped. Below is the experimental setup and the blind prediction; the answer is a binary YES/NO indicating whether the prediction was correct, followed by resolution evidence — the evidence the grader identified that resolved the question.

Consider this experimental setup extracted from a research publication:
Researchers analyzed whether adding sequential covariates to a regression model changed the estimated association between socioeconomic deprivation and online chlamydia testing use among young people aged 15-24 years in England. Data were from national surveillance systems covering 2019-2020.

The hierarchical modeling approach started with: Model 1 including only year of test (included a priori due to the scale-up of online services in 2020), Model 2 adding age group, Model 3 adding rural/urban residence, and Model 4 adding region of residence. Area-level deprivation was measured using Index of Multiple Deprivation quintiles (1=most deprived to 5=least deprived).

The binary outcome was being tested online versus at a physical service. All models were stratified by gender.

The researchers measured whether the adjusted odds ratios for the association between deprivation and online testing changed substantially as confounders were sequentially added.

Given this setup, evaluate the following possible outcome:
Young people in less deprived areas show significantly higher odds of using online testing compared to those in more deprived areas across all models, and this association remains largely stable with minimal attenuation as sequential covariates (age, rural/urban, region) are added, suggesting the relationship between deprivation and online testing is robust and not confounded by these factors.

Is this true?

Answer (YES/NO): YES